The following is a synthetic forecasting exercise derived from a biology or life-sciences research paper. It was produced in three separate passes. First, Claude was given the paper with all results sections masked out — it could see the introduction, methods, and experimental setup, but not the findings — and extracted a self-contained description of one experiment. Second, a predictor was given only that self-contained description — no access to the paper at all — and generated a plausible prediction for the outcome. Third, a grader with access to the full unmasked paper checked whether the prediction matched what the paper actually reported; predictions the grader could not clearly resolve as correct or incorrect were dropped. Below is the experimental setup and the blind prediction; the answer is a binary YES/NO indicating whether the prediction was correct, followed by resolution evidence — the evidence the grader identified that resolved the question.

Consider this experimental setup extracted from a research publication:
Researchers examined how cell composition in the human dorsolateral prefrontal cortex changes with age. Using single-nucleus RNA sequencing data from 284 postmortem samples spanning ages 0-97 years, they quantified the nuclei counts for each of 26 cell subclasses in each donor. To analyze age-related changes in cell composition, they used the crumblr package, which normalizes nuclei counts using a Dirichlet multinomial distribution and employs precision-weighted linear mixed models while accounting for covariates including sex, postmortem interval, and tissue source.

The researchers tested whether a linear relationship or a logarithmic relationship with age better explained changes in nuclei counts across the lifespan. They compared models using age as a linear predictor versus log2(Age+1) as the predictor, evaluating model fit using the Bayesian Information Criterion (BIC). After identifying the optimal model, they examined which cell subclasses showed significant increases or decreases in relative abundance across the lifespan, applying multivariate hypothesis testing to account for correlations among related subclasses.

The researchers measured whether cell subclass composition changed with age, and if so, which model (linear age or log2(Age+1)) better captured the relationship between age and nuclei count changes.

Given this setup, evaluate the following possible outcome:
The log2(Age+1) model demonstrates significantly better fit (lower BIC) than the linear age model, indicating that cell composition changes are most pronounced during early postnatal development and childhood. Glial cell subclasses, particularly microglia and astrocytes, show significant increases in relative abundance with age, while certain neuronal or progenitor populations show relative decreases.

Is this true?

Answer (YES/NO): NO